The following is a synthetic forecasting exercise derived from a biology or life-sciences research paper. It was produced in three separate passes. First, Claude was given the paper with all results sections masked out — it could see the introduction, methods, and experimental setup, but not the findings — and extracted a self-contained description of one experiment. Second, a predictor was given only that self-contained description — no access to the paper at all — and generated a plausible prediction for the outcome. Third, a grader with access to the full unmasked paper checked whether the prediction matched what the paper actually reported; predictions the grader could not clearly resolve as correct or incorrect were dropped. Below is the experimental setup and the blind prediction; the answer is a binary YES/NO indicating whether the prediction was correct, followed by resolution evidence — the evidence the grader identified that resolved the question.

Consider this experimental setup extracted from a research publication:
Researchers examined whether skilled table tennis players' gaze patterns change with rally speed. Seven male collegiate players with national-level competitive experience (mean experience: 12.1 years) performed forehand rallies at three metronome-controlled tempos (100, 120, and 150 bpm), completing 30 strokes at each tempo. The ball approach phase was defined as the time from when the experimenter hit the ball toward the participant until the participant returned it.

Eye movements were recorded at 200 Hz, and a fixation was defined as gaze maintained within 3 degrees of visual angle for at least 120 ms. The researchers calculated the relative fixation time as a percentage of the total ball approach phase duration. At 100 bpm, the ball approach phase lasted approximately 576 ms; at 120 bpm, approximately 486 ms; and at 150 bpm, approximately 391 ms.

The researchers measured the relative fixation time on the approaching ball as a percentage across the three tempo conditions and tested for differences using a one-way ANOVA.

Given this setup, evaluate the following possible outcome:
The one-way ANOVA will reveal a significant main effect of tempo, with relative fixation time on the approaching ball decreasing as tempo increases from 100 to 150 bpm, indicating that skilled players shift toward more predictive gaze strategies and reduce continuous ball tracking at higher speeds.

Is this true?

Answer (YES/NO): NO